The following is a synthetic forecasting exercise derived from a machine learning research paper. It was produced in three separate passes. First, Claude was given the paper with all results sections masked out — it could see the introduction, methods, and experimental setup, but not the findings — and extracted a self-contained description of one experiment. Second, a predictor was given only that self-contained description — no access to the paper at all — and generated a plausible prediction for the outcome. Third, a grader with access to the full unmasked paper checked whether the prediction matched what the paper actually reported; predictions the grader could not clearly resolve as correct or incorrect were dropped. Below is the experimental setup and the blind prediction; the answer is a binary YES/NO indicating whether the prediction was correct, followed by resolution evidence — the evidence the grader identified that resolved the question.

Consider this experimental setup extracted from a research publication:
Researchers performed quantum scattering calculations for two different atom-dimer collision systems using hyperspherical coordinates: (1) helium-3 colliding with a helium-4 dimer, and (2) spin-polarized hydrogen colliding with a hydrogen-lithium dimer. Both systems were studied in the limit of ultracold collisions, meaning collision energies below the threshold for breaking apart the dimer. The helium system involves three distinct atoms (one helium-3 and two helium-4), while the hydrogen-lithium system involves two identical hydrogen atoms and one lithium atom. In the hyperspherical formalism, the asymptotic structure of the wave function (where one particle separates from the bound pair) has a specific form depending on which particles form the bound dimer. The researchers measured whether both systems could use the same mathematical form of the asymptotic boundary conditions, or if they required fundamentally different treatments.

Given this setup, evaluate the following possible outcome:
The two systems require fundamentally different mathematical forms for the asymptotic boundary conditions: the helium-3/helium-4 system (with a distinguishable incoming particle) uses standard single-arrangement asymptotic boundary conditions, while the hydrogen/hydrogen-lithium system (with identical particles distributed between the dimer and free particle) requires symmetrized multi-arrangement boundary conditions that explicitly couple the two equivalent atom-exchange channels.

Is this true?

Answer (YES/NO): NO